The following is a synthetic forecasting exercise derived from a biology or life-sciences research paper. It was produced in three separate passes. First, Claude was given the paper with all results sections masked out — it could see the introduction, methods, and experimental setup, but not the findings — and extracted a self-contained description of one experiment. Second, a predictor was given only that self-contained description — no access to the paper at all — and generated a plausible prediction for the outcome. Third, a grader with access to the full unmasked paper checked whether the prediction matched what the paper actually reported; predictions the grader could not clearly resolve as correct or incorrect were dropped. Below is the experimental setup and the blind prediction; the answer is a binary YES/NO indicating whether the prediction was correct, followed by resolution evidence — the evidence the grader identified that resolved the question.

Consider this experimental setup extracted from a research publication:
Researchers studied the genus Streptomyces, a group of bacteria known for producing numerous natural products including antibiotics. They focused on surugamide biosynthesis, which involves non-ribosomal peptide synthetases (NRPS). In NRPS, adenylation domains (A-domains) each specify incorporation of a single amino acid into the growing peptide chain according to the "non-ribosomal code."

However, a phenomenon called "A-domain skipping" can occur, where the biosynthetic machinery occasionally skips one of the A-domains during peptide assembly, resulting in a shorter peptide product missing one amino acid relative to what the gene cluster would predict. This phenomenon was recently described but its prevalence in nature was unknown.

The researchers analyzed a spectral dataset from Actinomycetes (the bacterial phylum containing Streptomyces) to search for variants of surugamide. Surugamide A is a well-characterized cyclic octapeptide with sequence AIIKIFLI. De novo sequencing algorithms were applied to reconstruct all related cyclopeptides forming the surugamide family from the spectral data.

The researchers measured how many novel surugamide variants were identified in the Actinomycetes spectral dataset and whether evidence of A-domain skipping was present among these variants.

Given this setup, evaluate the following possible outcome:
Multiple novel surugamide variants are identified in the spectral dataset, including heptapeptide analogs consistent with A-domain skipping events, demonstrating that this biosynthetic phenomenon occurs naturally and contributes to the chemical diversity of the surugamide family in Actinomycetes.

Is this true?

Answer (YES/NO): YES